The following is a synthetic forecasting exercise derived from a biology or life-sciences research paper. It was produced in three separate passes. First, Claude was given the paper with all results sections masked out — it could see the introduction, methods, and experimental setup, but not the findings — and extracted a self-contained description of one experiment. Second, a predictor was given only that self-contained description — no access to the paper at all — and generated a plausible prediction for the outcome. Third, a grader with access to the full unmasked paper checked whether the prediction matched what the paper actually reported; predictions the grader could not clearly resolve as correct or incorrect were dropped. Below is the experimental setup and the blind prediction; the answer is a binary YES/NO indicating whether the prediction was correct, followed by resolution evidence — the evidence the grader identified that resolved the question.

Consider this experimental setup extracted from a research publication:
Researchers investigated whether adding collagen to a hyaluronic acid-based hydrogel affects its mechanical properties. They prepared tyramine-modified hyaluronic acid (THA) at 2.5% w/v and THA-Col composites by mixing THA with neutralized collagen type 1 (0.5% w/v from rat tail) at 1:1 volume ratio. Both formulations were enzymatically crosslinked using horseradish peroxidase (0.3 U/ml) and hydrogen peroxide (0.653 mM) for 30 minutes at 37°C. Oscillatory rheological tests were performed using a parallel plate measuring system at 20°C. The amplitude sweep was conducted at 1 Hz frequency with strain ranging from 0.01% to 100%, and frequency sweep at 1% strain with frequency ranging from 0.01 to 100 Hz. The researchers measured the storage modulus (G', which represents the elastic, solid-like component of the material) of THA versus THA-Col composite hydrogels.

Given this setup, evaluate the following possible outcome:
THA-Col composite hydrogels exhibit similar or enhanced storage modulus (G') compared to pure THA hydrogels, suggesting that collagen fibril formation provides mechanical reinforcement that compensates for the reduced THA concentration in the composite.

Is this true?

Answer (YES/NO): YES